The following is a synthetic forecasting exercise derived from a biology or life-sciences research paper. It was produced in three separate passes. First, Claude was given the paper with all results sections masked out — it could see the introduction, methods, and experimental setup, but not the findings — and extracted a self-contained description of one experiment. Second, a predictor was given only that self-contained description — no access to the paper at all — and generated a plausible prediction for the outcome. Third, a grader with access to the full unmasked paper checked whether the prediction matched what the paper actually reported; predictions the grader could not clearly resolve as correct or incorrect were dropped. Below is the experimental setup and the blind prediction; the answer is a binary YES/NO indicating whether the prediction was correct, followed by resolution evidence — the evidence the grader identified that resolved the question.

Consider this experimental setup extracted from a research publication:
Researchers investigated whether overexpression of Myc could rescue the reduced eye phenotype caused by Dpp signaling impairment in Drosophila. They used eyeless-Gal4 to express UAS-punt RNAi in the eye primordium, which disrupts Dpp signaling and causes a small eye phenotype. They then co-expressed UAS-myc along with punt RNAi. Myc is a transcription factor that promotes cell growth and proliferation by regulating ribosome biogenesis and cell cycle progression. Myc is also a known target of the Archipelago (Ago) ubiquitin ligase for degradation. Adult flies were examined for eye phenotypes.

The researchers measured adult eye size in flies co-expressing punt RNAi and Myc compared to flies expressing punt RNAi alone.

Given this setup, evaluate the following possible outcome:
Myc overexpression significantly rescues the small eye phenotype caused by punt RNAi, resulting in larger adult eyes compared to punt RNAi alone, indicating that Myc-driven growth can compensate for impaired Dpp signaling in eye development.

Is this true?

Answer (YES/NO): YES